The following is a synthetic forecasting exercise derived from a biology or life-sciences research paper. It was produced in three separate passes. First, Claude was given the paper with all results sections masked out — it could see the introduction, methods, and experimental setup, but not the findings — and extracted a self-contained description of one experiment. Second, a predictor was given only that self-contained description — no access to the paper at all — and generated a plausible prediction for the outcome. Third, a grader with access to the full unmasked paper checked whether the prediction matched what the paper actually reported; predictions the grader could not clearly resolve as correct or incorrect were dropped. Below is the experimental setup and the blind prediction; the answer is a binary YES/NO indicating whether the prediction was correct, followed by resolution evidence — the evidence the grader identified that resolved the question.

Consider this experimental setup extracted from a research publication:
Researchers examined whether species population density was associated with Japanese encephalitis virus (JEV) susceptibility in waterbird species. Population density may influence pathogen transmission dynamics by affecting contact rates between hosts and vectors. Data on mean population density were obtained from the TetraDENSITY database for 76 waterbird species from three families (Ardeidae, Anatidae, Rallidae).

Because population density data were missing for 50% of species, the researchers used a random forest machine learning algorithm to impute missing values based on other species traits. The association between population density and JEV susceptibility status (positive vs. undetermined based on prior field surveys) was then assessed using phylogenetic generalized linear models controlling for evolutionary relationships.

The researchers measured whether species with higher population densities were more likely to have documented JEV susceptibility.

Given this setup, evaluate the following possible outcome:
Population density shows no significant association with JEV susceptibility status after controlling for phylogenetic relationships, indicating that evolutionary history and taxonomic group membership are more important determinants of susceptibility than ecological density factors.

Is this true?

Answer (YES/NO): YES